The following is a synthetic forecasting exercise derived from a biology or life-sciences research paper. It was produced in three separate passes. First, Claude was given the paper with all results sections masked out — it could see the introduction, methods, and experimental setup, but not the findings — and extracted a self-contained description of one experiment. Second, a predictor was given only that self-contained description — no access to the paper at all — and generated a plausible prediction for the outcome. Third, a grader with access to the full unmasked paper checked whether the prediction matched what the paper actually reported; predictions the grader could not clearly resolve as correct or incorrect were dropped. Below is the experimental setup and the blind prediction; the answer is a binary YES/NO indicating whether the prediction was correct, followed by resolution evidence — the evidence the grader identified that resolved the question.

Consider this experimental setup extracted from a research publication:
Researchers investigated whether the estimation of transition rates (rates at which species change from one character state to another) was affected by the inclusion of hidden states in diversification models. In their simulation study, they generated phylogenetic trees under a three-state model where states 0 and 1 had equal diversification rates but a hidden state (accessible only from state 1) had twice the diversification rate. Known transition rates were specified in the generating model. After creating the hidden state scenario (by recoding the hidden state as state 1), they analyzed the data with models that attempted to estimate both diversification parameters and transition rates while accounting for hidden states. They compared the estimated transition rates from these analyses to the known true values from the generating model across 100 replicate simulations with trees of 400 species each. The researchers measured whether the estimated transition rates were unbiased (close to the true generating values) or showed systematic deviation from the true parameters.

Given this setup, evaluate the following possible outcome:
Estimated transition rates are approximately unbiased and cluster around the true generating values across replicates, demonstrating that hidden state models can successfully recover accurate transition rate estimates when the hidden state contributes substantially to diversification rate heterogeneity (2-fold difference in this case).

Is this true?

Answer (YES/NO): NO